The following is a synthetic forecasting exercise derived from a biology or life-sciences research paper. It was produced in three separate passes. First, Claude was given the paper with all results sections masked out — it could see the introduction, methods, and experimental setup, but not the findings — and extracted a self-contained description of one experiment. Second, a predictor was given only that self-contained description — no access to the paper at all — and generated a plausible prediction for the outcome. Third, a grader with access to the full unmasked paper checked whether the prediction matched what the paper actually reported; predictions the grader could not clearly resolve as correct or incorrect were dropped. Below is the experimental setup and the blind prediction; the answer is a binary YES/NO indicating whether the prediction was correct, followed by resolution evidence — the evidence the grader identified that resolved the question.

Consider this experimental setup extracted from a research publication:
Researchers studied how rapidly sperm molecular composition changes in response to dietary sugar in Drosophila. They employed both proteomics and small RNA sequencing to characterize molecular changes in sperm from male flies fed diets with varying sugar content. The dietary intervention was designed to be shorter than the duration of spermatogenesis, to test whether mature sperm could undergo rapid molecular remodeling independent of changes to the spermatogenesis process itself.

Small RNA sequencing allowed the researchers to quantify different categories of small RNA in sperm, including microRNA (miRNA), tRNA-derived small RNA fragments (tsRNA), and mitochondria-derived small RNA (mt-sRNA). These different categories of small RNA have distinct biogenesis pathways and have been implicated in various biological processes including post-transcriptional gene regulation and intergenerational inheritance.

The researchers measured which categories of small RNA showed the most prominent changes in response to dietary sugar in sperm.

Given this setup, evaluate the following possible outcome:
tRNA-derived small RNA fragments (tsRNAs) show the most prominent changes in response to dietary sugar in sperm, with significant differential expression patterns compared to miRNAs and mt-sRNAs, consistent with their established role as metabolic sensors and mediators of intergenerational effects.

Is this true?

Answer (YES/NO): NO